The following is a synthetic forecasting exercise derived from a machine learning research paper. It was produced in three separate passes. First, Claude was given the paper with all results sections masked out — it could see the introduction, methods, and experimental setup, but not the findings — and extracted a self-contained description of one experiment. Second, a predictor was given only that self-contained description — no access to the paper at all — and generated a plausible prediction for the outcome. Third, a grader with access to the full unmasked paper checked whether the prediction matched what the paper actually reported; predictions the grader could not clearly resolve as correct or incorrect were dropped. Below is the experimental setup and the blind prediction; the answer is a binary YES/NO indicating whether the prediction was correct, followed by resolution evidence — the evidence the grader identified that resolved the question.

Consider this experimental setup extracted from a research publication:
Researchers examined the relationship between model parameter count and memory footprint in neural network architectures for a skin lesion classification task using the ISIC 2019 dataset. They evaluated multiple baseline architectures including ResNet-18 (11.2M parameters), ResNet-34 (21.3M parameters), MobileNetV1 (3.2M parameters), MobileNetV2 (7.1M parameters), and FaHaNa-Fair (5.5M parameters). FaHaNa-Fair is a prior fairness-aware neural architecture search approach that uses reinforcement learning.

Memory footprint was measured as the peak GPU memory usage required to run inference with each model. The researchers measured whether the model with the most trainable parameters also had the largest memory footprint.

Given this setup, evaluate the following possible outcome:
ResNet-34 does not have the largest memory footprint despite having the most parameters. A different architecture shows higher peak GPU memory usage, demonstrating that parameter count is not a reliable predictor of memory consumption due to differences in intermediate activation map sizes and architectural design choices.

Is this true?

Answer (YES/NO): YES